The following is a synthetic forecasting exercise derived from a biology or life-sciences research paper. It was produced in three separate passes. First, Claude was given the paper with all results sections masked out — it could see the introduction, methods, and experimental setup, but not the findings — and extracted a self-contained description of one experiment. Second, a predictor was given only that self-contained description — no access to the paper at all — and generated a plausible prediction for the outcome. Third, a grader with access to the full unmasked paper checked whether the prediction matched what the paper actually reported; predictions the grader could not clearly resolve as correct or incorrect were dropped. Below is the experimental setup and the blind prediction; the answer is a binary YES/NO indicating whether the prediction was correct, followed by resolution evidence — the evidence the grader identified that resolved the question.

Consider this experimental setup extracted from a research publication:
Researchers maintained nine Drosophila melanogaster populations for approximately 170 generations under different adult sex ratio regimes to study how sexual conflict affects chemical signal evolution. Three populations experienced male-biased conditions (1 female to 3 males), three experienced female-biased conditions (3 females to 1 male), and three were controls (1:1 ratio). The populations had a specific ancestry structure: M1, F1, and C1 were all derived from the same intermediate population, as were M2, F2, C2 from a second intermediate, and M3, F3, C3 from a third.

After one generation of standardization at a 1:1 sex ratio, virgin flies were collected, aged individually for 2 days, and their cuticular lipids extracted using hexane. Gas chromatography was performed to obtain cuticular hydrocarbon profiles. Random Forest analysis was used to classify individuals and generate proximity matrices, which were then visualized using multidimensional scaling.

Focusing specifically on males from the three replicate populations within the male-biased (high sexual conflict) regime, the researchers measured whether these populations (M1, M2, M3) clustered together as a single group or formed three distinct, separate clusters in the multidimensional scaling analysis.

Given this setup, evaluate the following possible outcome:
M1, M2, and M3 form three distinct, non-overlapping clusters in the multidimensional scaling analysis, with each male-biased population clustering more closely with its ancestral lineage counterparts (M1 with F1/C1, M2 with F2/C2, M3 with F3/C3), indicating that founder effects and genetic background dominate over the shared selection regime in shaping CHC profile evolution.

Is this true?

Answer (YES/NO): NO